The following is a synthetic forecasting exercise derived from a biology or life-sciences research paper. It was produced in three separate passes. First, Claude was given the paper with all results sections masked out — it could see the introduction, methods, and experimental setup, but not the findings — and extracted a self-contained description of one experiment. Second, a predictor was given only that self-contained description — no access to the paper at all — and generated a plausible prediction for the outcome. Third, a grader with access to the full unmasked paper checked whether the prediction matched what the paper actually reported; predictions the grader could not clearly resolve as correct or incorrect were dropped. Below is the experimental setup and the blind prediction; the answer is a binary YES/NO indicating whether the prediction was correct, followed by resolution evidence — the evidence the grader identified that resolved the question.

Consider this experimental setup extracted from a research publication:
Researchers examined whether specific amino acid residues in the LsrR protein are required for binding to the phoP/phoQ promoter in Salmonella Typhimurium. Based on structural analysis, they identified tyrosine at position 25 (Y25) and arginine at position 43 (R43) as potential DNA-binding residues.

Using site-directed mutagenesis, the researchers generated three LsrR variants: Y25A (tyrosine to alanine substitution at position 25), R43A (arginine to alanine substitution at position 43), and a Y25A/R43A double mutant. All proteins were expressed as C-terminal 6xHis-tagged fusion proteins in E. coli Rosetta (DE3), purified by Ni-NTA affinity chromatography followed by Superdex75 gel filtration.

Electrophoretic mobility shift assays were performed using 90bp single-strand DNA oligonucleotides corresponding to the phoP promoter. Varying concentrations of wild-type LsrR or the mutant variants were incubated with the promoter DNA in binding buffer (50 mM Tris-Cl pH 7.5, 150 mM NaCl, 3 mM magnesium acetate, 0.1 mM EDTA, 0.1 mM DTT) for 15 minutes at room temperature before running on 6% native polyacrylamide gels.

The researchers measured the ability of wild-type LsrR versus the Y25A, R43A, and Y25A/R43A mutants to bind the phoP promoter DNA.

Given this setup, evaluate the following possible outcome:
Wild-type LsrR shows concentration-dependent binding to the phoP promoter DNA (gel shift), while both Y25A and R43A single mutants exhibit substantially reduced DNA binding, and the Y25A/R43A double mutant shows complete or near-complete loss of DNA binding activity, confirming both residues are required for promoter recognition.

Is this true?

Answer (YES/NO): YES